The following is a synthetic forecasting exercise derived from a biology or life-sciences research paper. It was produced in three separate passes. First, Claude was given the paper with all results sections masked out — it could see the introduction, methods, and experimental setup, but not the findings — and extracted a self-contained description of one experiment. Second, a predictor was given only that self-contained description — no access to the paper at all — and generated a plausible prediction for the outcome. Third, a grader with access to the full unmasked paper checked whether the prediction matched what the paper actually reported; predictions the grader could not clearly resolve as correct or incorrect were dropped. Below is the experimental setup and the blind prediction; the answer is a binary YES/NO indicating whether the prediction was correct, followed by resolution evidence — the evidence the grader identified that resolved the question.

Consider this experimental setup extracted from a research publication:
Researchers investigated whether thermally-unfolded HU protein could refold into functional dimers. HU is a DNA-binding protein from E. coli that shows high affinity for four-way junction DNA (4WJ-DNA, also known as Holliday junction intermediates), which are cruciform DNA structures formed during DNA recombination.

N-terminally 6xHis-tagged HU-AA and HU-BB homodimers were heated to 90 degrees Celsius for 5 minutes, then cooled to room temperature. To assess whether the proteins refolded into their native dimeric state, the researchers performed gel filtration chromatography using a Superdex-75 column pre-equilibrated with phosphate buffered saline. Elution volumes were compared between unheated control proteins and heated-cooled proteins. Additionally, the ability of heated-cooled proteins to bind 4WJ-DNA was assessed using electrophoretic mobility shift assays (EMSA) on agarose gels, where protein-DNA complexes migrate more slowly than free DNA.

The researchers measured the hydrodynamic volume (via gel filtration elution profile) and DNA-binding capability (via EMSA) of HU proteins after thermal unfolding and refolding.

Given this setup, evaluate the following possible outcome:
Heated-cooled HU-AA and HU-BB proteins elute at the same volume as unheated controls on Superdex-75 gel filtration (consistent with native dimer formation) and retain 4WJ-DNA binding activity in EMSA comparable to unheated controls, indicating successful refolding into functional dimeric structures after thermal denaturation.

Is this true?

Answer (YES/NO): YES